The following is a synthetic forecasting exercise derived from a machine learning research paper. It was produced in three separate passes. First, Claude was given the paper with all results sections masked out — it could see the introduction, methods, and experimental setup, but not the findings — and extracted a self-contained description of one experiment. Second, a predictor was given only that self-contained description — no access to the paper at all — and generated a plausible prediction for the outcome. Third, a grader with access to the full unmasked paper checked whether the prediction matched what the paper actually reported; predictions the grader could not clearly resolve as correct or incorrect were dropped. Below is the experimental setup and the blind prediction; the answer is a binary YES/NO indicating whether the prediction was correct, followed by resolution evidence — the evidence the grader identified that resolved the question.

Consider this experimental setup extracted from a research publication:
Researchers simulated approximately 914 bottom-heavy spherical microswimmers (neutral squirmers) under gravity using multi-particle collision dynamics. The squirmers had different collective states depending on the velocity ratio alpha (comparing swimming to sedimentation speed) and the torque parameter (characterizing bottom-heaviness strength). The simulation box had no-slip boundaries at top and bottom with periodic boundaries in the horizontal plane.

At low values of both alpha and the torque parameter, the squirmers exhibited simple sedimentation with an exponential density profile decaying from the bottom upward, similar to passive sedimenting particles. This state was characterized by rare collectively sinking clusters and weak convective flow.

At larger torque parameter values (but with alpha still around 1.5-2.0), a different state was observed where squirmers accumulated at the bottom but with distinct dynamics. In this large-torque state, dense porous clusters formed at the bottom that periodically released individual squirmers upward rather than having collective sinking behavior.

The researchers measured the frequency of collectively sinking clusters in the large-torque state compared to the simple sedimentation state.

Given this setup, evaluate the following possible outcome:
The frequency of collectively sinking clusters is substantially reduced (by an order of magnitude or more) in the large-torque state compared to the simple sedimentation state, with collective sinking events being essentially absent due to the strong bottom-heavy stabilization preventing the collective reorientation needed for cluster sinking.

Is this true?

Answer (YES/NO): NO